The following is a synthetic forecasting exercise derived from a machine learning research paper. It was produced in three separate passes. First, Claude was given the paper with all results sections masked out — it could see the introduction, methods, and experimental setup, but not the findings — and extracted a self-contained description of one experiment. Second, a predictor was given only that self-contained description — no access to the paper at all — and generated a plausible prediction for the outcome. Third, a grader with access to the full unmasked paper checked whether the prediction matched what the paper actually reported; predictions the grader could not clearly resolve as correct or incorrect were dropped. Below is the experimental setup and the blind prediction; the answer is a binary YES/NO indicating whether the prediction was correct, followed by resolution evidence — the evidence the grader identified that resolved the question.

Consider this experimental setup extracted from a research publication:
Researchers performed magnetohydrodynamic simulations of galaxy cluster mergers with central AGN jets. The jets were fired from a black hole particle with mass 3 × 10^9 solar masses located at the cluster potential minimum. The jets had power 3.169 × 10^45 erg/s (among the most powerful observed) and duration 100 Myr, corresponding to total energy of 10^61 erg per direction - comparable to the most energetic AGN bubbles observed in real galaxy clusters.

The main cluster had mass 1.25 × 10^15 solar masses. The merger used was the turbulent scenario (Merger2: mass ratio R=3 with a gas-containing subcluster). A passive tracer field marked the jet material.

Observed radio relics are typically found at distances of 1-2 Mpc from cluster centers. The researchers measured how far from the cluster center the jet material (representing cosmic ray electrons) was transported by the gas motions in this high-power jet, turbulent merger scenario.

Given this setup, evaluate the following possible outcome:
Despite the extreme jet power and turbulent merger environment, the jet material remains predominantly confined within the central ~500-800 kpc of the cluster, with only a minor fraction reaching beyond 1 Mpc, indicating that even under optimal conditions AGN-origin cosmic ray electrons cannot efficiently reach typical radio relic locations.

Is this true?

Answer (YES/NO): NO